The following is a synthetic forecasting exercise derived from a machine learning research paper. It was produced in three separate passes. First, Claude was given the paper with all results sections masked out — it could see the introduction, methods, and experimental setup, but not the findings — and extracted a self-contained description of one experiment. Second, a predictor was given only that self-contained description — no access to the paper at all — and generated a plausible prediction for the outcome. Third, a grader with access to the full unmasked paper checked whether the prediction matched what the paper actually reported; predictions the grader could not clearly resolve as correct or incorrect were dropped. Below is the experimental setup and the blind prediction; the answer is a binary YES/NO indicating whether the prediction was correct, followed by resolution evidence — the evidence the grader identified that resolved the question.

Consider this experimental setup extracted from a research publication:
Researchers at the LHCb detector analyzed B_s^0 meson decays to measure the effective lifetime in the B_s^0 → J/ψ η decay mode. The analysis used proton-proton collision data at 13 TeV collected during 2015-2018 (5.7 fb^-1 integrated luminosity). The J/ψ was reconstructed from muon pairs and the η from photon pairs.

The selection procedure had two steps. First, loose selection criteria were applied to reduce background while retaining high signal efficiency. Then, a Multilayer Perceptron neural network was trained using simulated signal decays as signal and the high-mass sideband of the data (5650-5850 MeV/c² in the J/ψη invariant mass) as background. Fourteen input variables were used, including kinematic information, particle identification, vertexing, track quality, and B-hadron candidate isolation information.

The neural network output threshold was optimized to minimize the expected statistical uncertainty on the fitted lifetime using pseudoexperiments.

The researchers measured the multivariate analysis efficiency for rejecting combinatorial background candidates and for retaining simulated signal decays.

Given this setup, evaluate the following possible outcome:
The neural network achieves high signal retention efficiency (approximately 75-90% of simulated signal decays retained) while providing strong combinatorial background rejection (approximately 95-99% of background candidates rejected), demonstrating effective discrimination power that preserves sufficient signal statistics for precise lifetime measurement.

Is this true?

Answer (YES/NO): YES